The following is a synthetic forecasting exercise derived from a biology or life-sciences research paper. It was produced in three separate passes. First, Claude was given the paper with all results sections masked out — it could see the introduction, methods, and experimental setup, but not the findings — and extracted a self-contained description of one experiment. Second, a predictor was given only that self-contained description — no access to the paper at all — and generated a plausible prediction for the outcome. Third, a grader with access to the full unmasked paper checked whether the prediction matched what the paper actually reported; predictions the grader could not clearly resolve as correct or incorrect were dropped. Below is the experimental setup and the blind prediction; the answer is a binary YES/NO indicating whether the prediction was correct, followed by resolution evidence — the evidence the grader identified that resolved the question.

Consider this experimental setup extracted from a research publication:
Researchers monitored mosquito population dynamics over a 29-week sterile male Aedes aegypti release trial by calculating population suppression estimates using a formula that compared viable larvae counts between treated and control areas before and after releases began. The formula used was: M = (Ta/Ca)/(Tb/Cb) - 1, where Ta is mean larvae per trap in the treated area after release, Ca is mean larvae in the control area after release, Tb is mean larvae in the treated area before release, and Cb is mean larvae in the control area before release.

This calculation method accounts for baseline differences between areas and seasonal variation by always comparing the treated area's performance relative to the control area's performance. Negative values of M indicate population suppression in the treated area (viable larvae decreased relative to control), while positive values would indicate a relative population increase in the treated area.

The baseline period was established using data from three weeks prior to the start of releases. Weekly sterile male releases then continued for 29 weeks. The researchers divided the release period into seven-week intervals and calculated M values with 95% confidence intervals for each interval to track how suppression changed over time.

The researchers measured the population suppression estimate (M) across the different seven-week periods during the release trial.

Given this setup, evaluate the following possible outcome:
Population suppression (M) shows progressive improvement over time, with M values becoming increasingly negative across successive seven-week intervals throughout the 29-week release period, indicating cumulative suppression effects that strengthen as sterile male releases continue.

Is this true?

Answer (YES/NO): NO